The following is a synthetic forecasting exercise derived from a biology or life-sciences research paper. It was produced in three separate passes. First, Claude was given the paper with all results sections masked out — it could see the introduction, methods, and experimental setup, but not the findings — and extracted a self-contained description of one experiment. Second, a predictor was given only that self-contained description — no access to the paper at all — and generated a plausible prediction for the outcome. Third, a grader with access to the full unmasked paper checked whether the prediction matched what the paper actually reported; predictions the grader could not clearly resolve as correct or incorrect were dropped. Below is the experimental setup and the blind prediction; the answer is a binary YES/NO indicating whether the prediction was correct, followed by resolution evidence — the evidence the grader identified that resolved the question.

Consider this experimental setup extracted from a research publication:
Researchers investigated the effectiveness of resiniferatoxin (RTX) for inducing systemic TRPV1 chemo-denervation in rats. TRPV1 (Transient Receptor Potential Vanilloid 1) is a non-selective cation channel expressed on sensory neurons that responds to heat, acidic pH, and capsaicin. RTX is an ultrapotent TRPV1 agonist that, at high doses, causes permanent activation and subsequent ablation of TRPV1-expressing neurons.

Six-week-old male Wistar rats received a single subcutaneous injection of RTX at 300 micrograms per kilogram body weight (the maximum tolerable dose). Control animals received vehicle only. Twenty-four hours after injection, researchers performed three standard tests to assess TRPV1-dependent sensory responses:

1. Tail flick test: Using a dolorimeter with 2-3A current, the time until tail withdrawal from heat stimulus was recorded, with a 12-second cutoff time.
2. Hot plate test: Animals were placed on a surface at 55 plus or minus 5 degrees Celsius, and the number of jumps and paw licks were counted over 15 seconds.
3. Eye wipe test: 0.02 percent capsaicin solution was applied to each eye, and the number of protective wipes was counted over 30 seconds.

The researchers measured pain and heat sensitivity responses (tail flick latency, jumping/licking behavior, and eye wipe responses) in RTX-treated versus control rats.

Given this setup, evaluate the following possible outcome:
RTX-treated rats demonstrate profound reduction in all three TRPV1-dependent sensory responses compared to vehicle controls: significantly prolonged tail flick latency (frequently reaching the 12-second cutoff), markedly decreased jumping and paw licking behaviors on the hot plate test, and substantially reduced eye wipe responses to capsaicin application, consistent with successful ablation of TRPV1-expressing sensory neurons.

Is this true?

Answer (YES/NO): YES